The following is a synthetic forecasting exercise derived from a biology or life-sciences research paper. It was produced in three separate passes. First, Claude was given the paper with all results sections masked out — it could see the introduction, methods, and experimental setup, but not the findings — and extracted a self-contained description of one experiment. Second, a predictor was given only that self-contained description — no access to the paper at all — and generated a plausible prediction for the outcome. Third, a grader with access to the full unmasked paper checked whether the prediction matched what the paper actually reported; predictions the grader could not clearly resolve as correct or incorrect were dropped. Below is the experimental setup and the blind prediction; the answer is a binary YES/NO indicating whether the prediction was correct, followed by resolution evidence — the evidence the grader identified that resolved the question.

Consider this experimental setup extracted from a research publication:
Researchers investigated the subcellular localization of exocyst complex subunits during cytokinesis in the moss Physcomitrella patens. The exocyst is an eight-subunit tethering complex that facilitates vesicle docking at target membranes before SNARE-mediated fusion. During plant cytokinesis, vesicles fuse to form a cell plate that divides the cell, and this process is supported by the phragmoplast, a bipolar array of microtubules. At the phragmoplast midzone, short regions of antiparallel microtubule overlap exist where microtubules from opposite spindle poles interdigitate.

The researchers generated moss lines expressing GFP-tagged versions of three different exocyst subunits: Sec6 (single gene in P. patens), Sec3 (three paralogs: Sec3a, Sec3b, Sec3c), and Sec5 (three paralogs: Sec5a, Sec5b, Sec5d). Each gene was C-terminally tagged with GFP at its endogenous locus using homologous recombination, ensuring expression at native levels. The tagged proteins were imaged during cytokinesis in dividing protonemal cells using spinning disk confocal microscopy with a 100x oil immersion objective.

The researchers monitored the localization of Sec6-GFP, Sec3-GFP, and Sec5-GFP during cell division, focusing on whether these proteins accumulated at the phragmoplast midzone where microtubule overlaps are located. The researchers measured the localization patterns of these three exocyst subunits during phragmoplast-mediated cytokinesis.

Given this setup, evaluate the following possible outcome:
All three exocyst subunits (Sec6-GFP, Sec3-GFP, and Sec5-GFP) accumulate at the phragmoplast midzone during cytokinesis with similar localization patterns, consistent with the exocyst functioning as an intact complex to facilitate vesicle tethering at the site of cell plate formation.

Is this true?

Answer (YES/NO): NO